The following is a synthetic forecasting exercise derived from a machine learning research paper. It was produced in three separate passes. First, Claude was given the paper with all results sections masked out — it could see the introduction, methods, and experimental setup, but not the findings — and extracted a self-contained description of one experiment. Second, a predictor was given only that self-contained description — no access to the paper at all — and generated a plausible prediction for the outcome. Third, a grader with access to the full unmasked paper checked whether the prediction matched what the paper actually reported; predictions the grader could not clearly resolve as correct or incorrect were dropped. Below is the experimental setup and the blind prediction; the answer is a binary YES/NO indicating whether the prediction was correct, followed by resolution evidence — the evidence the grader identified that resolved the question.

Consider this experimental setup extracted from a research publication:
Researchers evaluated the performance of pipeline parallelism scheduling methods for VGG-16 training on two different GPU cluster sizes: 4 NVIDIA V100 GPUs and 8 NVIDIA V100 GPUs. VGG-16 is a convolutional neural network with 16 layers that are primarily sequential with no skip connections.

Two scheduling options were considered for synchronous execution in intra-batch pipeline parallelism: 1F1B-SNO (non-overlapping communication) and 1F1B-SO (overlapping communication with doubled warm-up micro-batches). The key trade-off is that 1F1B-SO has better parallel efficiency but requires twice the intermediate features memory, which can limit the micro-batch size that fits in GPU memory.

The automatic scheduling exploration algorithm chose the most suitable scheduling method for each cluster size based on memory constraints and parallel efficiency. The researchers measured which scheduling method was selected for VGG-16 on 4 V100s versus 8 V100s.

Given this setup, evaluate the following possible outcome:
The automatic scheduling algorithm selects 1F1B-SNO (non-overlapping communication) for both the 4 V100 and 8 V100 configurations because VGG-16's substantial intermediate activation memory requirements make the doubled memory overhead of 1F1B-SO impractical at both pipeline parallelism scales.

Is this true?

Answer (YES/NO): NO